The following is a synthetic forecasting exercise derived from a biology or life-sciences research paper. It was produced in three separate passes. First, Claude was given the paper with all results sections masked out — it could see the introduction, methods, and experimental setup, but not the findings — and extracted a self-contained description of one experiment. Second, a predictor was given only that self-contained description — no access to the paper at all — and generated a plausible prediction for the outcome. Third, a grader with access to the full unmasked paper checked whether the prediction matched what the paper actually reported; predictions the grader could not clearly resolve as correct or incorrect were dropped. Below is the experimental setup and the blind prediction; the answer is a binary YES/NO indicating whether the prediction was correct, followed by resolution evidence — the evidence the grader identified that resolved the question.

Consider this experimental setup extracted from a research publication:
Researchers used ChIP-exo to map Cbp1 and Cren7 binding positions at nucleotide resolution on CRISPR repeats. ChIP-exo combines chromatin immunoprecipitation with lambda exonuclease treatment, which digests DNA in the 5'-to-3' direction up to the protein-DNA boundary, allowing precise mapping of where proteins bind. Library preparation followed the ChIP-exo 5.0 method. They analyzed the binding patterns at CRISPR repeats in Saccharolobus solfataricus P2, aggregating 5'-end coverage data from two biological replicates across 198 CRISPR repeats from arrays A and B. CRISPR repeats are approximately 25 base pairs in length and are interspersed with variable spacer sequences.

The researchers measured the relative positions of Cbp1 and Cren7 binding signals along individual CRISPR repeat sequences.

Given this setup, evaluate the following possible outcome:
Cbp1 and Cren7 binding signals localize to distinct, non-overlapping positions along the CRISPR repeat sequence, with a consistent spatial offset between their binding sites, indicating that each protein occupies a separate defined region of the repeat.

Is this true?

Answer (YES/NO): NO